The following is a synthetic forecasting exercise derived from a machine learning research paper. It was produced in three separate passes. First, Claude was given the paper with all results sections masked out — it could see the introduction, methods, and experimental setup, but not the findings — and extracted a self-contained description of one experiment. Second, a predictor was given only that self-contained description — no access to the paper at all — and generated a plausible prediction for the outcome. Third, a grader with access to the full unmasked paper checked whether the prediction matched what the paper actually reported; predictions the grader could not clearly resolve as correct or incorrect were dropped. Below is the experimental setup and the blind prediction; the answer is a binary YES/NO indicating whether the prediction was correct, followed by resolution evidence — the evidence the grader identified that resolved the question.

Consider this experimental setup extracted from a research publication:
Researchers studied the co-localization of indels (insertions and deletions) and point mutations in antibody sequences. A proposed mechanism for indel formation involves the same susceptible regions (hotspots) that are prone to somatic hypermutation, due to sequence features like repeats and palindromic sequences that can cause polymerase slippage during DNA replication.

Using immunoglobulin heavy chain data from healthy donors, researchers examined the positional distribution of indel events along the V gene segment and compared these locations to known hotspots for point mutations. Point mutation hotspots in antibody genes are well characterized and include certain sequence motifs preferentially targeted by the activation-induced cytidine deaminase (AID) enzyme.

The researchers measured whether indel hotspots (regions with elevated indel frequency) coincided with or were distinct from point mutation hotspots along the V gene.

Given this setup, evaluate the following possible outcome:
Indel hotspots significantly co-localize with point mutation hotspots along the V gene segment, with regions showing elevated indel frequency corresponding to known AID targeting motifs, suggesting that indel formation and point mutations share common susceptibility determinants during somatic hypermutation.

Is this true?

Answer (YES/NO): NO